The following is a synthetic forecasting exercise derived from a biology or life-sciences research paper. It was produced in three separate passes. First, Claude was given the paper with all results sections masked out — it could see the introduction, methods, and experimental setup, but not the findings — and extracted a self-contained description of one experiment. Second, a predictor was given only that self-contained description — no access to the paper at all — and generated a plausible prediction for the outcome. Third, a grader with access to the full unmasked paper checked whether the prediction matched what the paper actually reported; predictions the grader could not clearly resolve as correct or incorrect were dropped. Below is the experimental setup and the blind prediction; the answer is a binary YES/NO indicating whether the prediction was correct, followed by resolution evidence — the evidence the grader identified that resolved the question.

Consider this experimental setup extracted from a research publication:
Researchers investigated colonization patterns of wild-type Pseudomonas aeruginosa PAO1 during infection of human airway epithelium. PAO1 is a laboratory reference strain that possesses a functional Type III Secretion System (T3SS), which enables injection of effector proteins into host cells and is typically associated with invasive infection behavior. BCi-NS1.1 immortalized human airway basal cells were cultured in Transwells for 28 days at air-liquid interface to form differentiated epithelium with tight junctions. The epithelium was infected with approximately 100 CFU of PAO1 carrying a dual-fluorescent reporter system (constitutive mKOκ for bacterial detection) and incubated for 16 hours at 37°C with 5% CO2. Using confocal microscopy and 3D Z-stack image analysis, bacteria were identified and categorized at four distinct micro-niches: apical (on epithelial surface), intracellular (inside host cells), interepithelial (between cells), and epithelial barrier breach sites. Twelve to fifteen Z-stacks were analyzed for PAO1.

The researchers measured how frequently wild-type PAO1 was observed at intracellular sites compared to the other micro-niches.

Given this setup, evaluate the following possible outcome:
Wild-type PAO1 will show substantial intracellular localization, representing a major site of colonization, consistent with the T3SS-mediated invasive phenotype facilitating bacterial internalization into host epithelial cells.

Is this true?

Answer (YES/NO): NO